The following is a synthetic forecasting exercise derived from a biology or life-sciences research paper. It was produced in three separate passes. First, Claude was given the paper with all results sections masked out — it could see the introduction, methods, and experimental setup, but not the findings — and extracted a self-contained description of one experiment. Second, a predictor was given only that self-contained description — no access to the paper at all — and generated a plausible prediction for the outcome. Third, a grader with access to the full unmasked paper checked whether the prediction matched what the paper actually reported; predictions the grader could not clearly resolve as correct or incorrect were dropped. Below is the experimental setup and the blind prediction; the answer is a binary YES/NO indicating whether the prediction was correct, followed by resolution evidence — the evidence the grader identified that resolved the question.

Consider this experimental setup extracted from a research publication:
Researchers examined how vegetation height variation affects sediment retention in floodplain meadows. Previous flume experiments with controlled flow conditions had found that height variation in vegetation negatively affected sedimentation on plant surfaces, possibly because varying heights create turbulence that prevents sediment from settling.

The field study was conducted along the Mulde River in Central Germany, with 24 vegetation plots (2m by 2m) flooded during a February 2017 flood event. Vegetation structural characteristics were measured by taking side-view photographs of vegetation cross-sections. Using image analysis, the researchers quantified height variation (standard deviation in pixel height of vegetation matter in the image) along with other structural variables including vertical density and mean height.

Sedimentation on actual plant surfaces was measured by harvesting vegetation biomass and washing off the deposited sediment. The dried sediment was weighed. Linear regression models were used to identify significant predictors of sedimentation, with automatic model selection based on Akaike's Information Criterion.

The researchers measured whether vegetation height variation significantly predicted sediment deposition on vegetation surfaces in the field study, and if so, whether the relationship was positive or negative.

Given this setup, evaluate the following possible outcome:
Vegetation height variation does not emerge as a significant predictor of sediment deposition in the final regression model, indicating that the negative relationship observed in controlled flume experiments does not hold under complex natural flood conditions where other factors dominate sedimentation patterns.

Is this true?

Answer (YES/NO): NO